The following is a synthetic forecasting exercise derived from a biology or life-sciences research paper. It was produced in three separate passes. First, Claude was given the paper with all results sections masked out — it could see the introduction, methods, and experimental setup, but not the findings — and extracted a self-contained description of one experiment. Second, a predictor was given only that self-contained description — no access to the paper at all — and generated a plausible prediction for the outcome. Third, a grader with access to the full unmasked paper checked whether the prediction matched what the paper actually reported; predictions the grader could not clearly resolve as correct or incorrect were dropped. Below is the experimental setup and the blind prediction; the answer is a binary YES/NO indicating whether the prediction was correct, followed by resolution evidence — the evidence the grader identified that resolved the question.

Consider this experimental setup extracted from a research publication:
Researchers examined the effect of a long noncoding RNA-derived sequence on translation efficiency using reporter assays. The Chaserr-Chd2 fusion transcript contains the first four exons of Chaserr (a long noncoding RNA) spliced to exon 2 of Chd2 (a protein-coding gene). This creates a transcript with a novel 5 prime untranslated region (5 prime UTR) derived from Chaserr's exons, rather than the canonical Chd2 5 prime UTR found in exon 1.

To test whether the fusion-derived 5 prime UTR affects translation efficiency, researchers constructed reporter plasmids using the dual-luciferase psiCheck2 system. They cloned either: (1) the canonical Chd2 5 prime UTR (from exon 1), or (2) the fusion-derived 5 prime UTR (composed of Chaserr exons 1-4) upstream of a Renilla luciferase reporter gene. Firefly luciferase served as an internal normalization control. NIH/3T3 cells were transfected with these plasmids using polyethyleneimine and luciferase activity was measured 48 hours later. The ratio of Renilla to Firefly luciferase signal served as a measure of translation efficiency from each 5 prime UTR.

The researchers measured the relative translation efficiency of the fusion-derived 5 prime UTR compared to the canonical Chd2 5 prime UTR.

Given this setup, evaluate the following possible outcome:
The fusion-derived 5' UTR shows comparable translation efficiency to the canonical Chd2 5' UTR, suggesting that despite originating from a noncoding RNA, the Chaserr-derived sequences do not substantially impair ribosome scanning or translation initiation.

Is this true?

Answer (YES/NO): NO